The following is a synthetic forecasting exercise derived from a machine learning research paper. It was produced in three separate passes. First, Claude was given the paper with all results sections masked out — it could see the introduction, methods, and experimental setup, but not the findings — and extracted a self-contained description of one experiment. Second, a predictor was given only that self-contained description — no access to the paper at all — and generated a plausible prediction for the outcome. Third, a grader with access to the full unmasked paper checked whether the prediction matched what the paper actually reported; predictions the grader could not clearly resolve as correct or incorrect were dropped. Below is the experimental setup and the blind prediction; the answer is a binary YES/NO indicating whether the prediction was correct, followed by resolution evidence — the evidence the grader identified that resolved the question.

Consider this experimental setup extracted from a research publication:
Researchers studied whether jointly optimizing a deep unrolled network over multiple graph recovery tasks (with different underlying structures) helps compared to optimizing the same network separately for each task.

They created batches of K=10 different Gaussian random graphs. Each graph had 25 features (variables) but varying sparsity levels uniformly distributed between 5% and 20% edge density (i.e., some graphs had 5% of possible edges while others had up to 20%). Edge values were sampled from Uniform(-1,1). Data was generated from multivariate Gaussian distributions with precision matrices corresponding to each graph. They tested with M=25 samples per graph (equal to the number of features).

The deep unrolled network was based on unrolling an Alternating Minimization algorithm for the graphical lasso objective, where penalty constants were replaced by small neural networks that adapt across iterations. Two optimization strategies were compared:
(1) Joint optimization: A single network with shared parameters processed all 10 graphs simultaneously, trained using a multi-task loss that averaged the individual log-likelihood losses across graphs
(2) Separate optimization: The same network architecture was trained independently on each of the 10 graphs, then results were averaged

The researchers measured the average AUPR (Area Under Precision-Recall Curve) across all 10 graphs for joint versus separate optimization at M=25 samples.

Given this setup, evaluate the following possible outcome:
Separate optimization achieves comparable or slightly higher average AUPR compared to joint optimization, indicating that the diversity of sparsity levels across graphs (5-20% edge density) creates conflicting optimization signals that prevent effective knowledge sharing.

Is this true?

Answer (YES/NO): NO